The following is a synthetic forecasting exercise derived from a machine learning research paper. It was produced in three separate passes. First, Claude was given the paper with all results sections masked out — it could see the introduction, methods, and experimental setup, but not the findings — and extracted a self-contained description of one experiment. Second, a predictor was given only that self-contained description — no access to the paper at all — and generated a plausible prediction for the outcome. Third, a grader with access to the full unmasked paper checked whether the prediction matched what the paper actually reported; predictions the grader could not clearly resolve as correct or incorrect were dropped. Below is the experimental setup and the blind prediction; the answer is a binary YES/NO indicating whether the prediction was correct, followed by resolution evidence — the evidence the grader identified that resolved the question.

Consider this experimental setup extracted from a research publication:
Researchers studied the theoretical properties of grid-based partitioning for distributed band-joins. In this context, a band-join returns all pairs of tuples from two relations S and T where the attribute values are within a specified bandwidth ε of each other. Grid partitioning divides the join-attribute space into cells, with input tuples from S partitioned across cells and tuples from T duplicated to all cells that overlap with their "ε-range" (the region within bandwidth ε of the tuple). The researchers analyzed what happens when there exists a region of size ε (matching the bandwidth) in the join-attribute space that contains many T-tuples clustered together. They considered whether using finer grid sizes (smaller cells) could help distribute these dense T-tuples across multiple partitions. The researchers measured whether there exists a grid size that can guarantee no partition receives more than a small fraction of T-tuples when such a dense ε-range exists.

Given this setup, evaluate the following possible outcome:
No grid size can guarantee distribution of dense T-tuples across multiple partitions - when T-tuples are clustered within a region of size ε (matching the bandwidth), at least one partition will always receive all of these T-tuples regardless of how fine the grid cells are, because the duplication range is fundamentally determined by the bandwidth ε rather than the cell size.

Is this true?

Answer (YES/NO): YES